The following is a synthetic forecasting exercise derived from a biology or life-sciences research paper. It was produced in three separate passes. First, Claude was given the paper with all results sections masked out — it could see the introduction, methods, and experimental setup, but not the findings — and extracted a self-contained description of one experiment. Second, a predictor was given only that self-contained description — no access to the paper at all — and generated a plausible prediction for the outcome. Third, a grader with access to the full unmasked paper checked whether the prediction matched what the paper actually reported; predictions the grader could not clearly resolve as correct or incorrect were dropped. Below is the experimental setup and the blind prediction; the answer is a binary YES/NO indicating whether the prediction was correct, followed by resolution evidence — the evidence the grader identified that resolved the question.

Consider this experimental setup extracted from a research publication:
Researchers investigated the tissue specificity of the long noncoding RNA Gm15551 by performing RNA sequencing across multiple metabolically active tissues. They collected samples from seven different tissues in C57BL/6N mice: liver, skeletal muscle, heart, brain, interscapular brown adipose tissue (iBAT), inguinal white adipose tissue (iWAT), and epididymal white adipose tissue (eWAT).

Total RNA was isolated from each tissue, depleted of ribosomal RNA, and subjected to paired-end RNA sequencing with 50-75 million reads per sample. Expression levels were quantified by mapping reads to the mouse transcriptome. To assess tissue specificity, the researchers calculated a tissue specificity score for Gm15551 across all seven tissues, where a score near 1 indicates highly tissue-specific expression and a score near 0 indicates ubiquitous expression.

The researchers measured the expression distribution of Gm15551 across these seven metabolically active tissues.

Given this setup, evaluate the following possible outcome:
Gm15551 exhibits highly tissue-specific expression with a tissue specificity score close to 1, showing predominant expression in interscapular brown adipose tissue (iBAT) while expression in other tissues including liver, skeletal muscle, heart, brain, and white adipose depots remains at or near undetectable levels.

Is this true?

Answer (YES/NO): NO